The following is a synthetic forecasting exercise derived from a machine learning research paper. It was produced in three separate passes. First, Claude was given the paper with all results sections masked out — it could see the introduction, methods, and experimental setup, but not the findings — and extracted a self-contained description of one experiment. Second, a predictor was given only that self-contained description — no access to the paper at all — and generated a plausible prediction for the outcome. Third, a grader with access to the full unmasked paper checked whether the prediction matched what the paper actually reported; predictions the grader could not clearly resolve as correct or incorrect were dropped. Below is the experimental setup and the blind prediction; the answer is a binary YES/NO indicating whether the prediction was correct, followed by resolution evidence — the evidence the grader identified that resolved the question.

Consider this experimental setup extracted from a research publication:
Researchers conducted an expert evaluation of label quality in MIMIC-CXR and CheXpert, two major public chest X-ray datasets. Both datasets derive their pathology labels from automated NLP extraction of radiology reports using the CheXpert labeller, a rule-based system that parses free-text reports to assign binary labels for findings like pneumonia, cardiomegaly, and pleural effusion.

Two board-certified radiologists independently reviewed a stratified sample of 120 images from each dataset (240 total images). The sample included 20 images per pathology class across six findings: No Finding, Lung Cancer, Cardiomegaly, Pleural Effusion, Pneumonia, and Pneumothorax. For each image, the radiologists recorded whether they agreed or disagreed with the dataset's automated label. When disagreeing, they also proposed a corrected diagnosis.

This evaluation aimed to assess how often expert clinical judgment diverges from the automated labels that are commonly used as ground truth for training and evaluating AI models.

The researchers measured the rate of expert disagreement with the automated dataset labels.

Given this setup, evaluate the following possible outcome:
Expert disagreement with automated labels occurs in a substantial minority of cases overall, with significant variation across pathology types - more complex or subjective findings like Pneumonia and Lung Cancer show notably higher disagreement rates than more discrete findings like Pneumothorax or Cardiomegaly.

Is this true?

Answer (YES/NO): NO